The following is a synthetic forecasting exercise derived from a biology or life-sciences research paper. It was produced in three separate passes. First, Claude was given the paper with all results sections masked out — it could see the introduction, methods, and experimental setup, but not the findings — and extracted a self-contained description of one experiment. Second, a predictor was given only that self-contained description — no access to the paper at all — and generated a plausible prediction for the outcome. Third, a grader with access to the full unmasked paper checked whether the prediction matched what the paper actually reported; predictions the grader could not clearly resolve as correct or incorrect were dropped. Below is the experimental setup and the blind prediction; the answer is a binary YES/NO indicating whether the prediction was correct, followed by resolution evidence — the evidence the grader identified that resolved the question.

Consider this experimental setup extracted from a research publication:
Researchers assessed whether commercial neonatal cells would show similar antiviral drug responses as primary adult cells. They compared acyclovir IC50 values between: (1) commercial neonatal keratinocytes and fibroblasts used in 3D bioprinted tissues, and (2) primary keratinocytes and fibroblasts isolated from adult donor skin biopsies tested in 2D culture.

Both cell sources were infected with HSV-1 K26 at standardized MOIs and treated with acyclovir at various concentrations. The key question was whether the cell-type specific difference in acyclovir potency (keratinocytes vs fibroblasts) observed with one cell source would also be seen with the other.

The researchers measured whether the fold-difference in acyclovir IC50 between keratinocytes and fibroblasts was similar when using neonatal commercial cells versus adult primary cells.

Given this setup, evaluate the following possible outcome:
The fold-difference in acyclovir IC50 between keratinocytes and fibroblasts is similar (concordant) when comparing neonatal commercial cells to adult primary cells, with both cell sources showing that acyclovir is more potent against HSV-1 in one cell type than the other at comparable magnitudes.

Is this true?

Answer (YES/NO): NO